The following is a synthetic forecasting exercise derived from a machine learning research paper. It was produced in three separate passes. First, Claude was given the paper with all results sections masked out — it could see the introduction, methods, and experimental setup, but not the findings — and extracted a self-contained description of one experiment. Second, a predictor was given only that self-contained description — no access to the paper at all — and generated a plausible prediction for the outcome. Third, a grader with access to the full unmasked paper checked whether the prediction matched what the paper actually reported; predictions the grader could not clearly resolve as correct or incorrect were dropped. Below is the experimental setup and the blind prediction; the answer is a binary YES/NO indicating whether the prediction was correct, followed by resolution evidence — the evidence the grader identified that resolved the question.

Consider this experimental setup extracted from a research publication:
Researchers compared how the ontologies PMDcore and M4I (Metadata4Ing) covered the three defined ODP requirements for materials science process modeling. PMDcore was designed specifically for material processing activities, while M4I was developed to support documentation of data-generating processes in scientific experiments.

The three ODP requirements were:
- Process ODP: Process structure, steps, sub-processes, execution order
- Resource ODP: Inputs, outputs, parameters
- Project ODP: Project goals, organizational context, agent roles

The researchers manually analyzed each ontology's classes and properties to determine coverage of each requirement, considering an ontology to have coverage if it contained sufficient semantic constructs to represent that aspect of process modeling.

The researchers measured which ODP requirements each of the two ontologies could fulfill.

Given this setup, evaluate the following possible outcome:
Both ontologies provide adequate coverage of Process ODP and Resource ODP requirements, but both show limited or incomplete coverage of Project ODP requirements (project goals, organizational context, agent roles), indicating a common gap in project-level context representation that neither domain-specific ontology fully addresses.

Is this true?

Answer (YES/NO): NO